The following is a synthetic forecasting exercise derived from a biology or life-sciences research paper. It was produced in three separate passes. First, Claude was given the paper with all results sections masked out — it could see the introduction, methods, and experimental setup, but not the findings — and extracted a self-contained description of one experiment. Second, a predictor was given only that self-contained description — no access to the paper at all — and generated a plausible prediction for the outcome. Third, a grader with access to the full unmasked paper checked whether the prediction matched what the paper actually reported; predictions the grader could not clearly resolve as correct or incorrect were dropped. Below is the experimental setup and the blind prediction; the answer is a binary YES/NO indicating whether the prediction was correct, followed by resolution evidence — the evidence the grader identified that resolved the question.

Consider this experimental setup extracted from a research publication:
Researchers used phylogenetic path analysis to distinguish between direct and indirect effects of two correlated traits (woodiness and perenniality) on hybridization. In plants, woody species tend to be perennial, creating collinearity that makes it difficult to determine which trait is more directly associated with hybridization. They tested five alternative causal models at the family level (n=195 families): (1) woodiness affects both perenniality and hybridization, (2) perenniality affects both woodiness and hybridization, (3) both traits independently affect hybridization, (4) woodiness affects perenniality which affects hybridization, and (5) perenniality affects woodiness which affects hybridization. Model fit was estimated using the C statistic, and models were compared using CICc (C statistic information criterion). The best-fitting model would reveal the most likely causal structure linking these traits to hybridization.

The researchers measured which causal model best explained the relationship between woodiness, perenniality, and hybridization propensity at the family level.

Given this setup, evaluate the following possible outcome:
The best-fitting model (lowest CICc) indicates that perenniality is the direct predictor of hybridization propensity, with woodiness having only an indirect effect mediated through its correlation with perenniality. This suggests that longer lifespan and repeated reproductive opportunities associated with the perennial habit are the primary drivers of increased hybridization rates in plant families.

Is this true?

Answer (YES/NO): YES